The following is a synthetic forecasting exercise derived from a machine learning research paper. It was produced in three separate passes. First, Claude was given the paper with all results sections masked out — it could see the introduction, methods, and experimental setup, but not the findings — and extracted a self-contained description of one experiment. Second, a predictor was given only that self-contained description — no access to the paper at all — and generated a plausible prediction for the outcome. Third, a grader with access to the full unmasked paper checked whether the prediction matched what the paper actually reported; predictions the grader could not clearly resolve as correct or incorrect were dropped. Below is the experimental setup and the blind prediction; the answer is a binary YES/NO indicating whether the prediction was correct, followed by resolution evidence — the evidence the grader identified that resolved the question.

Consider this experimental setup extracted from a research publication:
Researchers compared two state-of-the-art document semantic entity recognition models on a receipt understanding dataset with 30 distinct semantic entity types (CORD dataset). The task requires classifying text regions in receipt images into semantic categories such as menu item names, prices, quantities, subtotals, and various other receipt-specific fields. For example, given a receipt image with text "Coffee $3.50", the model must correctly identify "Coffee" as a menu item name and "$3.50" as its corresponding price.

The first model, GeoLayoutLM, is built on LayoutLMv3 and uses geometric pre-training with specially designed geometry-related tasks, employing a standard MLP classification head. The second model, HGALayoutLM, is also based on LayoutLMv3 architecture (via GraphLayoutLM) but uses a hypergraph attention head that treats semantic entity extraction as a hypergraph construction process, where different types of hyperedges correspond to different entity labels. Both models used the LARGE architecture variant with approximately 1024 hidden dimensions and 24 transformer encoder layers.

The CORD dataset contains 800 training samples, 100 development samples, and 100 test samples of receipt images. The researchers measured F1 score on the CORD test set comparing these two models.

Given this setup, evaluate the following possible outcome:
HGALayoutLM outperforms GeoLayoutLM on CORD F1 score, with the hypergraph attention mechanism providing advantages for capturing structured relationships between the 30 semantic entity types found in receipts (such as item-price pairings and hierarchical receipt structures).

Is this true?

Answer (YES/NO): NO